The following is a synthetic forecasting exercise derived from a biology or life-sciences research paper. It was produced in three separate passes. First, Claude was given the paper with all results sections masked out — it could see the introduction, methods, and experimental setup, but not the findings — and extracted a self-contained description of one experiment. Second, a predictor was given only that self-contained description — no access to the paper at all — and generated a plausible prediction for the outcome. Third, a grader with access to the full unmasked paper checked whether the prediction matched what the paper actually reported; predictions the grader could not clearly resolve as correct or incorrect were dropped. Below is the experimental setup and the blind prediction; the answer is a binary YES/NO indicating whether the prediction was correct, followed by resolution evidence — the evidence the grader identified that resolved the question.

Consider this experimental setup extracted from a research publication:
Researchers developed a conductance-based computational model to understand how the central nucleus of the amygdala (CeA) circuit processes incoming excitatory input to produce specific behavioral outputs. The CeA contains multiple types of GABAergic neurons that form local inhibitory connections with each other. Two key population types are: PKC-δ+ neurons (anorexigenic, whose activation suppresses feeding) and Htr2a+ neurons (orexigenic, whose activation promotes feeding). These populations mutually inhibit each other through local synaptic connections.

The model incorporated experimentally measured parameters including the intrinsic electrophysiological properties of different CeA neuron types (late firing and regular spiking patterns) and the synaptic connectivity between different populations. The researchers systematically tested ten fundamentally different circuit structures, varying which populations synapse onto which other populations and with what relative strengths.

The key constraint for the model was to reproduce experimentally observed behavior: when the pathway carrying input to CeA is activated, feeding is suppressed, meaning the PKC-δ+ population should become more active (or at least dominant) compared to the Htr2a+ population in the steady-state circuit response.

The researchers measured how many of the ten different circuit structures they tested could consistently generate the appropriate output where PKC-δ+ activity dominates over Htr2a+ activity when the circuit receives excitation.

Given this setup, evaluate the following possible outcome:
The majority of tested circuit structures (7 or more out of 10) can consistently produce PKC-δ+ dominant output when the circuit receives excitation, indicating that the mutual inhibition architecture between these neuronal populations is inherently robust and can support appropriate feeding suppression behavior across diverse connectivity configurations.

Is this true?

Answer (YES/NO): NO